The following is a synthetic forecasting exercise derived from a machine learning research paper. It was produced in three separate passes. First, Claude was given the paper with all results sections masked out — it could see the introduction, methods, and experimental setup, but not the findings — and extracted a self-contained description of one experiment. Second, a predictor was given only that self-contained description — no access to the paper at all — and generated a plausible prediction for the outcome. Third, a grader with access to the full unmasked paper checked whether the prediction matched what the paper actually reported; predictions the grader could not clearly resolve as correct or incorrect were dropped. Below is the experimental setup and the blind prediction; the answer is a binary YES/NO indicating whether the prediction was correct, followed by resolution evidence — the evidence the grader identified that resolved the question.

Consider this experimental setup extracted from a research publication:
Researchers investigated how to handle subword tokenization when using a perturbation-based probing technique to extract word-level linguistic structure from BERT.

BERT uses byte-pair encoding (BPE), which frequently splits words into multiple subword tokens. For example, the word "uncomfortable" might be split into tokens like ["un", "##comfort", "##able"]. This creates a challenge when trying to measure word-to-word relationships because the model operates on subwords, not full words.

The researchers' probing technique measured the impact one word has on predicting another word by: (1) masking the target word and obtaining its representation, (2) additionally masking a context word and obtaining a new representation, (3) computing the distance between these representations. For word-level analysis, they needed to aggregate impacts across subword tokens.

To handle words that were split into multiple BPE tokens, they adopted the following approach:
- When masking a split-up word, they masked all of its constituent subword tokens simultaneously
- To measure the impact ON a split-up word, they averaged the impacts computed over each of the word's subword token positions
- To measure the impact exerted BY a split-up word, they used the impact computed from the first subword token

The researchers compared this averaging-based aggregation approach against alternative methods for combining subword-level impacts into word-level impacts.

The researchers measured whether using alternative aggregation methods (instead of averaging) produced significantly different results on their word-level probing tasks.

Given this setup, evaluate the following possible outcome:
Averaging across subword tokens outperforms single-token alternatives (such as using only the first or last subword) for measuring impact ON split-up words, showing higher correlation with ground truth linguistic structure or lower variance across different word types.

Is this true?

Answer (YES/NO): NO